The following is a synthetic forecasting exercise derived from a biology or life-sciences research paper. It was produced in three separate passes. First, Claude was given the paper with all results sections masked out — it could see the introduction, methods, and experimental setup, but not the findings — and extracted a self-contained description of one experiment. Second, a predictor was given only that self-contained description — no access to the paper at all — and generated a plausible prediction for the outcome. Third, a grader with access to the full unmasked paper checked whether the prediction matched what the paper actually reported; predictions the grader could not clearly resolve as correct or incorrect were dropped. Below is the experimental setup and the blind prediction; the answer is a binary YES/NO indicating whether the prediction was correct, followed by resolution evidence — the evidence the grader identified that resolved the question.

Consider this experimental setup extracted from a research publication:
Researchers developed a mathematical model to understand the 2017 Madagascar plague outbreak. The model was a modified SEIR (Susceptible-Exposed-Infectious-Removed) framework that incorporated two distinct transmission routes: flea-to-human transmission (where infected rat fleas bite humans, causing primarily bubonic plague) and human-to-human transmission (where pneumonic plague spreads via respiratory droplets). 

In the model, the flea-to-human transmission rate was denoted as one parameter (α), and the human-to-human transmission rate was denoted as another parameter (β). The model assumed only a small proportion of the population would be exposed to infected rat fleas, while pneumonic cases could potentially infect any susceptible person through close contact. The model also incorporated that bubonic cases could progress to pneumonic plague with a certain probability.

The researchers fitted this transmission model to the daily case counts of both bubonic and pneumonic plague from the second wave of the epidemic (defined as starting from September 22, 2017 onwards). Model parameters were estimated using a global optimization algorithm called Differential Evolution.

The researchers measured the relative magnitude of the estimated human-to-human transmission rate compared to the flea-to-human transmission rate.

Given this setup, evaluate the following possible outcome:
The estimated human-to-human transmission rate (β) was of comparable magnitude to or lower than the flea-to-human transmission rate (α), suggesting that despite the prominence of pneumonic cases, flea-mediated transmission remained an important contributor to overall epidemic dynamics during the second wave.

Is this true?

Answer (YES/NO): NO